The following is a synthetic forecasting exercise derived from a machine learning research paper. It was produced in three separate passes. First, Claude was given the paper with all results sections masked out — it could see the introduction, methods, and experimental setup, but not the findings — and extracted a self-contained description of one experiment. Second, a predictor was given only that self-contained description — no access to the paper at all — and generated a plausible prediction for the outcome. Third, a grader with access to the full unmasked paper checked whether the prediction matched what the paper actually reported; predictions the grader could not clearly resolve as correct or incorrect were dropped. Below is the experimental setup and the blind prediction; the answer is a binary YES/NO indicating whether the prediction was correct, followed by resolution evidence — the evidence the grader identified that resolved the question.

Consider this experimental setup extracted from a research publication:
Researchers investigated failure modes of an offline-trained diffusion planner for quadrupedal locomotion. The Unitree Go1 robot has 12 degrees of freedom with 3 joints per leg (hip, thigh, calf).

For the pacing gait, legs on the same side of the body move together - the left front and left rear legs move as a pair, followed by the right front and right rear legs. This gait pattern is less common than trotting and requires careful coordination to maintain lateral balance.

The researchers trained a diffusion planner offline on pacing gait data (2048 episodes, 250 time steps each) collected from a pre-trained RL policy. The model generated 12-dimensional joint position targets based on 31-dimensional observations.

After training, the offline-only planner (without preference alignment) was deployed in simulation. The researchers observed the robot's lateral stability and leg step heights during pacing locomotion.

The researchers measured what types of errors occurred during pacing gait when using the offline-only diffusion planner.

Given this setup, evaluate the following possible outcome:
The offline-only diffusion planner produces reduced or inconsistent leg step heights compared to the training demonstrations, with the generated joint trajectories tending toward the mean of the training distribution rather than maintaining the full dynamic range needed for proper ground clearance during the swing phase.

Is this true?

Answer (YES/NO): NO